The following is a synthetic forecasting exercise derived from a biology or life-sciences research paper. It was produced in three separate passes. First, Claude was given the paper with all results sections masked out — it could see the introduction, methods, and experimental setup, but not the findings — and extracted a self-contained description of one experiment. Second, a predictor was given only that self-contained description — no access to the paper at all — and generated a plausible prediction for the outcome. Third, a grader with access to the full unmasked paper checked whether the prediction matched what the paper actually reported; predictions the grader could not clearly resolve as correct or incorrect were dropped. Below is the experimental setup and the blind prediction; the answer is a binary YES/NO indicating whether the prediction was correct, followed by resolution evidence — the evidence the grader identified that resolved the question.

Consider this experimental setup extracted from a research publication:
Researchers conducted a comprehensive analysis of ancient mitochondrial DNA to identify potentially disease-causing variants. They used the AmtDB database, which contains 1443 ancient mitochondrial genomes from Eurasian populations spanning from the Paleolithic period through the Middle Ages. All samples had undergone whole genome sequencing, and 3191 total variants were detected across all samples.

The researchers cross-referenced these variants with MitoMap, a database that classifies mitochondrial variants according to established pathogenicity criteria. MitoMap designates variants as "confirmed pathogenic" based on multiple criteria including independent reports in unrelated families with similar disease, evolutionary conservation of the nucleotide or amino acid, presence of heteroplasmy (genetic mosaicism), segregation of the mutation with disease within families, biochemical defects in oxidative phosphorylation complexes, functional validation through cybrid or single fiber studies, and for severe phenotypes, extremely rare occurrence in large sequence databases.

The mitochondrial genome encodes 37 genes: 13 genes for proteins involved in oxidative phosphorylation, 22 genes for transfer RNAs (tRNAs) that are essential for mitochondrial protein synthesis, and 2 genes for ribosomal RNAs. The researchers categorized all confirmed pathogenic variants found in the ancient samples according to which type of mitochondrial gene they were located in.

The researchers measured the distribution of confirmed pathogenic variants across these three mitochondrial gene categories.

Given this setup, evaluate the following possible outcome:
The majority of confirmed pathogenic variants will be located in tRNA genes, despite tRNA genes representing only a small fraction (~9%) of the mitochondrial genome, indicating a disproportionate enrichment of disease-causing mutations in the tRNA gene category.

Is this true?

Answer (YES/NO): YES